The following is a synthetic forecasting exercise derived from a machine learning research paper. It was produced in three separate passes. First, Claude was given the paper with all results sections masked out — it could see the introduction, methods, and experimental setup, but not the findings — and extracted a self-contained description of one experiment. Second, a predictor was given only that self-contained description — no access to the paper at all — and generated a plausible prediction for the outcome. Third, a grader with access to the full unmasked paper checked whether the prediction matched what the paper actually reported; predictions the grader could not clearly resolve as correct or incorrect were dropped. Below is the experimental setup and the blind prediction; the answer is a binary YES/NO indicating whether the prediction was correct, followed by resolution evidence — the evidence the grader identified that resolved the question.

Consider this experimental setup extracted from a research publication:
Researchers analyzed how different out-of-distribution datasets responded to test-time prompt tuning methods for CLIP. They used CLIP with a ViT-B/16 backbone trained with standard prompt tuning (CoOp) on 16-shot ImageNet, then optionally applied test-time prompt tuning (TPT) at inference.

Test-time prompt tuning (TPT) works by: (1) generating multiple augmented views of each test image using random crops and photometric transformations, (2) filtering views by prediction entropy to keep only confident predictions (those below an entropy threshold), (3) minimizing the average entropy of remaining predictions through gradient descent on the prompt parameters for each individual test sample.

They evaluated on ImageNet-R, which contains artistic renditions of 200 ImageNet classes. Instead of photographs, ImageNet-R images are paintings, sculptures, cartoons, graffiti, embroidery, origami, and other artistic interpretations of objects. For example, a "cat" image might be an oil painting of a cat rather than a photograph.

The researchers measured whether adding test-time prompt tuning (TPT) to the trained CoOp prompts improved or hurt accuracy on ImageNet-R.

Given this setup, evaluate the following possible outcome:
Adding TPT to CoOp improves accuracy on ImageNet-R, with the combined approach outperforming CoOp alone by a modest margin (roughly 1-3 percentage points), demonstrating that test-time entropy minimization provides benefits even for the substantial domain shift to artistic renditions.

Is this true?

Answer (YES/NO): NO